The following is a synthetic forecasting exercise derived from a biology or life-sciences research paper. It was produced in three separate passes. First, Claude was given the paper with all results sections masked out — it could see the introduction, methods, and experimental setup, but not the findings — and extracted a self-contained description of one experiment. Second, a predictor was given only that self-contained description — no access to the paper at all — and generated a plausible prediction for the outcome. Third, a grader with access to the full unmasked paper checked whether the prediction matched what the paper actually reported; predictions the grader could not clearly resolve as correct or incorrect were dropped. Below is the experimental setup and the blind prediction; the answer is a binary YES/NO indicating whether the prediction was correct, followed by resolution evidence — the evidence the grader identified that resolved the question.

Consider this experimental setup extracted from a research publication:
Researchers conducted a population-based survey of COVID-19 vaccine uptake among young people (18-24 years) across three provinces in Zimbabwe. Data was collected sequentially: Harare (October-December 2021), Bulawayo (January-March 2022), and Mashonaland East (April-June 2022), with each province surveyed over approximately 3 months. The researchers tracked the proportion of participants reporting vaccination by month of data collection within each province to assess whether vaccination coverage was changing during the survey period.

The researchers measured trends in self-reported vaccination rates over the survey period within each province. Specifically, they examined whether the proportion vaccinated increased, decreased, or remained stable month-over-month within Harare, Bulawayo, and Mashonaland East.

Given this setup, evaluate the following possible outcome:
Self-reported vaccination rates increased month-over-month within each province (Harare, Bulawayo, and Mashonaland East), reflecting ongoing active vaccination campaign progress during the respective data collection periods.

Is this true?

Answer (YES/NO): NO